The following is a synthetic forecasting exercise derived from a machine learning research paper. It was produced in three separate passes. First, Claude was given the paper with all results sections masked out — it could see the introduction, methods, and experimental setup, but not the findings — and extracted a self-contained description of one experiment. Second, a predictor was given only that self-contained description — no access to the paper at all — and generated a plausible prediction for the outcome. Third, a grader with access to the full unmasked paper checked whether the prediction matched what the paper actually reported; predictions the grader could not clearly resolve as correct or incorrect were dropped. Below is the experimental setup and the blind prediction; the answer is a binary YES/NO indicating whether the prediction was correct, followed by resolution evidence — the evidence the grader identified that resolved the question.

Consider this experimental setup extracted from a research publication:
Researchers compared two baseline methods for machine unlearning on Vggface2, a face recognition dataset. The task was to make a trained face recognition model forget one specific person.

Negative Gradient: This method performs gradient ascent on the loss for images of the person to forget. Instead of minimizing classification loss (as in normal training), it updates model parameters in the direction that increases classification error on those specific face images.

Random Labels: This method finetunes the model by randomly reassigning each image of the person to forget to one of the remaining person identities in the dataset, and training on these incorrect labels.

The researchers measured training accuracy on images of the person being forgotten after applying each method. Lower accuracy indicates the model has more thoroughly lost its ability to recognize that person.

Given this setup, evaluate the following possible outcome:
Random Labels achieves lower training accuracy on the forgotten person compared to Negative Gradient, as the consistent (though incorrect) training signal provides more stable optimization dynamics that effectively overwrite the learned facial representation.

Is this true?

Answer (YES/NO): NO